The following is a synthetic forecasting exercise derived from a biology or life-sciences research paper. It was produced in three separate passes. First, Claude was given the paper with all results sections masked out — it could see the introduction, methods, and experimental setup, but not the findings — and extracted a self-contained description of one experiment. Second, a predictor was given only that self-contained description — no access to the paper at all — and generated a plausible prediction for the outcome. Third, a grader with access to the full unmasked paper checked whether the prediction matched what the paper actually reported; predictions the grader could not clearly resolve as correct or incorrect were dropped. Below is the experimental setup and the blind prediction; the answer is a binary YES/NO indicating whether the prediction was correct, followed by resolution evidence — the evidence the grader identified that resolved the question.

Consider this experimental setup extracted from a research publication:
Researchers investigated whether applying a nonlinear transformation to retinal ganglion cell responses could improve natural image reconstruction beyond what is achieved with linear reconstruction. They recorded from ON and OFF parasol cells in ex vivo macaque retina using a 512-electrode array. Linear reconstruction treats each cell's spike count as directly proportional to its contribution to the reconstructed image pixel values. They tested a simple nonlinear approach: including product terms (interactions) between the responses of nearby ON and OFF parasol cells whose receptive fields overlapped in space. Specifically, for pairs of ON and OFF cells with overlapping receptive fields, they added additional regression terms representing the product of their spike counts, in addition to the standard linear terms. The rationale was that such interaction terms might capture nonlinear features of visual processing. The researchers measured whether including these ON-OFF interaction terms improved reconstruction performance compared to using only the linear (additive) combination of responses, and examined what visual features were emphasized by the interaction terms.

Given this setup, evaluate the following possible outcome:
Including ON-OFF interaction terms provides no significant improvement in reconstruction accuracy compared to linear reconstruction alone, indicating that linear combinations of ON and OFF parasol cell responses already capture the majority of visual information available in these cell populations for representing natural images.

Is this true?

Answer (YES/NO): NO